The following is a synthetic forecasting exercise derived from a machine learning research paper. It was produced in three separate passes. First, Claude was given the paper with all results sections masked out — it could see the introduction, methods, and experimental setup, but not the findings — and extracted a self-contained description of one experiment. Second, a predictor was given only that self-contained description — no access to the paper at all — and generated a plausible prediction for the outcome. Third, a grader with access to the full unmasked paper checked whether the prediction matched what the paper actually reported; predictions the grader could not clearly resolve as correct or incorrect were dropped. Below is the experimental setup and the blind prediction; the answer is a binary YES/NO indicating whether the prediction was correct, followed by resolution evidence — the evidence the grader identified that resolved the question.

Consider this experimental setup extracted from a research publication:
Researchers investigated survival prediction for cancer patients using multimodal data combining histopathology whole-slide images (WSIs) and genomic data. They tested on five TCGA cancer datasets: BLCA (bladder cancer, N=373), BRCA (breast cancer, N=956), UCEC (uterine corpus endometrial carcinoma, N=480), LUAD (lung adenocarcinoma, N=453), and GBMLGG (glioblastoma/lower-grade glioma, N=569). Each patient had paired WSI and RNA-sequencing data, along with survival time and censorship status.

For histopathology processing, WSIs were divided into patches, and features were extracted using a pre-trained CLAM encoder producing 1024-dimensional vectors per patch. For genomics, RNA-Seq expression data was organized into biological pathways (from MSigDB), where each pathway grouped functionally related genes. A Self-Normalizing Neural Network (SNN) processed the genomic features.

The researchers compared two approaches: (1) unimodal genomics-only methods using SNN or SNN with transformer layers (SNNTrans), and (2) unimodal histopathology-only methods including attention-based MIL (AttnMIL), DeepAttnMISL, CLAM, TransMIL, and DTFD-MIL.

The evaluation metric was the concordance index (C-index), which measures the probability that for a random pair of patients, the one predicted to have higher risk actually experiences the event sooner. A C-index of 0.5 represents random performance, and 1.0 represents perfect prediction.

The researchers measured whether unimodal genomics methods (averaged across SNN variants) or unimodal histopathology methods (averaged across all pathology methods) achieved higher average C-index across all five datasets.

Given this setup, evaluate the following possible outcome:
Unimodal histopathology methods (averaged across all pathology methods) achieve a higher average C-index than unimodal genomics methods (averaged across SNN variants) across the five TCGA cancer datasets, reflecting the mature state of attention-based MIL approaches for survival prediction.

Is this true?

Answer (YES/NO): NO